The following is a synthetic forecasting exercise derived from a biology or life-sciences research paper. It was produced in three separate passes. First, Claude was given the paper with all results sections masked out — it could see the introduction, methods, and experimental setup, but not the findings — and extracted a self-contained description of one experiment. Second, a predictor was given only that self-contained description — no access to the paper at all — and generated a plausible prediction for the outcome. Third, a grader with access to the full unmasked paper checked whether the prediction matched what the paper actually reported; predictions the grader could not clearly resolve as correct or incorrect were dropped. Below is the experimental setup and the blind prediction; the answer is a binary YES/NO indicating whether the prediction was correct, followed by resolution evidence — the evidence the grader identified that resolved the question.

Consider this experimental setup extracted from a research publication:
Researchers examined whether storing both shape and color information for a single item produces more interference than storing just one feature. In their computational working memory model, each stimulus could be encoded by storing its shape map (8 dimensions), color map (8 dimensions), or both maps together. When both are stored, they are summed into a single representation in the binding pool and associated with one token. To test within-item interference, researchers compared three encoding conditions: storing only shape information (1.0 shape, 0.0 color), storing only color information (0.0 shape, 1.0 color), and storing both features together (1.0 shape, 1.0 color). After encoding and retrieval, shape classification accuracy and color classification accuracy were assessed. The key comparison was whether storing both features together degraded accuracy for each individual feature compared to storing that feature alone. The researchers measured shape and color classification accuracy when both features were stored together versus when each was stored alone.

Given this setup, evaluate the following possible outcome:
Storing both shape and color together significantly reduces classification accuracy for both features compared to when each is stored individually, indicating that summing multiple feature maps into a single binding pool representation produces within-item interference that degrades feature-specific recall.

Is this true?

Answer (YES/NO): NO